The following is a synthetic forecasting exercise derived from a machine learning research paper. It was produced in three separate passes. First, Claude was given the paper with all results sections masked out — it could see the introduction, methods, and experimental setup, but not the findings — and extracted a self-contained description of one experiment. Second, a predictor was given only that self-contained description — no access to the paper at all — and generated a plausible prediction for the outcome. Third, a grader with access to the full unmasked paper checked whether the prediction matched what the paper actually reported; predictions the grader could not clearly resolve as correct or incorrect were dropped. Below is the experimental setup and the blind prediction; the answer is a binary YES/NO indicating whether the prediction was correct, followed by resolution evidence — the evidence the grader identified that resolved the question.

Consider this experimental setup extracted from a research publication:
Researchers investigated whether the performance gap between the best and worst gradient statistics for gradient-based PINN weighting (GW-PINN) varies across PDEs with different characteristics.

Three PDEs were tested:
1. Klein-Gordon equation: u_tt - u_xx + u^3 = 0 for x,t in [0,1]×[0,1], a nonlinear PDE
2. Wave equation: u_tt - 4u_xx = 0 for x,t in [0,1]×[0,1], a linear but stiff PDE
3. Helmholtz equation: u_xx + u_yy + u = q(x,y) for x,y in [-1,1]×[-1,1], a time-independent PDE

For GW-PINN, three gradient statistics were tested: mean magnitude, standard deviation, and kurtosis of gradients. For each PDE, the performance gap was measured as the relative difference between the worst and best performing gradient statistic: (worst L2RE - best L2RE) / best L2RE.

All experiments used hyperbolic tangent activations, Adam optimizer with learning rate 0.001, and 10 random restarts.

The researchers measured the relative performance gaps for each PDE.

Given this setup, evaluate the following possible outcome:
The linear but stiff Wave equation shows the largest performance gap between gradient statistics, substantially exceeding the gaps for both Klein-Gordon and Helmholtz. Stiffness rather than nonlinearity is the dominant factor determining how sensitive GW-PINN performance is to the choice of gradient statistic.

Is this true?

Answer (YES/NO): YES